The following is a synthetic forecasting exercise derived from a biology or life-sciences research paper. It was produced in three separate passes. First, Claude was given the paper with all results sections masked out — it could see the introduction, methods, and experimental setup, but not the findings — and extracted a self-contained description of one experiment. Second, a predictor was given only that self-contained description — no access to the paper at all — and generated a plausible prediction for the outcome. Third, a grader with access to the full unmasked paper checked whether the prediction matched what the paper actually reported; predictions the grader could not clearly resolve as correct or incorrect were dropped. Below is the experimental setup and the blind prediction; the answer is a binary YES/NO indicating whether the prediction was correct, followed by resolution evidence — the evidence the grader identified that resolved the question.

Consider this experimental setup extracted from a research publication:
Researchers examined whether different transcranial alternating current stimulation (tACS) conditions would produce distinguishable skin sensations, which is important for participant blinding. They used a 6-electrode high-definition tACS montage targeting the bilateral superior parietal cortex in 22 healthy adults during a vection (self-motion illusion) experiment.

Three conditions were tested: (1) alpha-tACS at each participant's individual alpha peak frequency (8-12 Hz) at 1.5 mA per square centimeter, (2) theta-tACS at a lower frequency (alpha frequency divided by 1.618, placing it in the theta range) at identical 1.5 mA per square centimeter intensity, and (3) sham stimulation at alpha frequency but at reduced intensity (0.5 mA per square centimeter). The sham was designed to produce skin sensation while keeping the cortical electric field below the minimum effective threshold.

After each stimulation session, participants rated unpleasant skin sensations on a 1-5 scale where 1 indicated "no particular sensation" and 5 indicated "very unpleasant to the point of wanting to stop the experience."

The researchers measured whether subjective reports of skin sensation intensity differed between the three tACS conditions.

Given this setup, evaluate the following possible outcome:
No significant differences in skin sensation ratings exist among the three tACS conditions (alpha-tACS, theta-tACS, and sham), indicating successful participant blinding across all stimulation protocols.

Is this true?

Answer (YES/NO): NO